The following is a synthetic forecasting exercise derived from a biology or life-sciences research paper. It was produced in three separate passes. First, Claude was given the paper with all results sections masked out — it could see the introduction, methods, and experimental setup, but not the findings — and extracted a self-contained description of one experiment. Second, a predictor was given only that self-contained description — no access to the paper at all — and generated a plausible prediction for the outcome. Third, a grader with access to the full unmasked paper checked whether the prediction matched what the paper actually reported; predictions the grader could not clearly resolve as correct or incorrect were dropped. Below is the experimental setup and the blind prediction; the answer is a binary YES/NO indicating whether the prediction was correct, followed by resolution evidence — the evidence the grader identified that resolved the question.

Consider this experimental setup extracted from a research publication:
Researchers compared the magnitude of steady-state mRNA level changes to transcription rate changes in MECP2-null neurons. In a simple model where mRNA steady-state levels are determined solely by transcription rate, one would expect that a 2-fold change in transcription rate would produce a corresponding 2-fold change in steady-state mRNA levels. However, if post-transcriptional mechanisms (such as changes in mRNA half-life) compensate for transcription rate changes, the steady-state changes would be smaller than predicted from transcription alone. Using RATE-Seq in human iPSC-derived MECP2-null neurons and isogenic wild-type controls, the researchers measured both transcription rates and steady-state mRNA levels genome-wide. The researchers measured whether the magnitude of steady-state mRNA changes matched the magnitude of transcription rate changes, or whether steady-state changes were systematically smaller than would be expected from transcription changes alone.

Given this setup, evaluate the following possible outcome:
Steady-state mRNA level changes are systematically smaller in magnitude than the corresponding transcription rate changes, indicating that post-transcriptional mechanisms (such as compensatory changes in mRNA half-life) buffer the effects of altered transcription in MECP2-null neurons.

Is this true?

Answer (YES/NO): YES